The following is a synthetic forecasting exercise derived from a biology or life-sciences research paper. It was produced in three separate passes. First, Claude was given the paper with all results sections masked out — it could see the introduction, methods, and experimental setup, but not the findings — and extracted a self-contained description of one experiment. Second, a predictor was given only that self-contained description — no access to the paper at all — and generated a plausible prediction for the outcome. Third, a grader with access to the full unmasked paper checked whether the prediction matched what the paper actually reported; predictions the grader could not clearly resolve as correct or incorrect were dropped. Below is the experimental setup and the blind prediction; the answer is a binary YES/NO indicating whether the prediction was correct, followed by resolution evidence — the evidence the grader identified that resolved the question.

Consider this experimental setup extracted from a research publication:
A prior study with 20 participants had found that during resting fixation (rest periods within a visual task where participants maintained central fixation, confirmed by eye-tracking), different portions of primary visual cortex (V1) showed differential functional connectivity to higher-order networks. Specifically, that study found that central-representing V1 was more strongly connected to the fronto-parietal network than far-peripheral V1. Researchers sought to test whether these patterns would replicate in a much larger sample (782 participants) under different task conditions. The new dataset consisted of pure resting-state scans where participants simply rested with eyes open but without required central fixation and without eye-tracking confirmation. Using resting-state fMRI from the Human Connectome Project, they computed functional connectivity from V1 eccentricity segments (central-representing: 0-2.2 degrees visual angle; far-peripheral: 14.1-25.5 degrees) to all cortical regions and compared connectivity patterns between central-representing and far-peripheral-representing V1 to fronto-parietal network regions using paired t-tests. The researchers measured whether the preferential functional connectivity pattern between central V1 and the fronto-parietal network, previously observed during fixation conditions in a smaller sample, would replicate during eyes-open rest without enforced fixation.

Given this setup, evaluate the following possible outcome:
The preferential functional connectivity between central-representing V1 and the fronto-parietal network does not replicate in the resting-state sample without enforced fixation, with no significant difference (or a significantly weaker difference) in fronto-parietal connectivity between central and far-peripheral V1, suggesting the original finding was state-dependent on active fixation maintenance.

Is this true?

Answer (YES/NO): NO